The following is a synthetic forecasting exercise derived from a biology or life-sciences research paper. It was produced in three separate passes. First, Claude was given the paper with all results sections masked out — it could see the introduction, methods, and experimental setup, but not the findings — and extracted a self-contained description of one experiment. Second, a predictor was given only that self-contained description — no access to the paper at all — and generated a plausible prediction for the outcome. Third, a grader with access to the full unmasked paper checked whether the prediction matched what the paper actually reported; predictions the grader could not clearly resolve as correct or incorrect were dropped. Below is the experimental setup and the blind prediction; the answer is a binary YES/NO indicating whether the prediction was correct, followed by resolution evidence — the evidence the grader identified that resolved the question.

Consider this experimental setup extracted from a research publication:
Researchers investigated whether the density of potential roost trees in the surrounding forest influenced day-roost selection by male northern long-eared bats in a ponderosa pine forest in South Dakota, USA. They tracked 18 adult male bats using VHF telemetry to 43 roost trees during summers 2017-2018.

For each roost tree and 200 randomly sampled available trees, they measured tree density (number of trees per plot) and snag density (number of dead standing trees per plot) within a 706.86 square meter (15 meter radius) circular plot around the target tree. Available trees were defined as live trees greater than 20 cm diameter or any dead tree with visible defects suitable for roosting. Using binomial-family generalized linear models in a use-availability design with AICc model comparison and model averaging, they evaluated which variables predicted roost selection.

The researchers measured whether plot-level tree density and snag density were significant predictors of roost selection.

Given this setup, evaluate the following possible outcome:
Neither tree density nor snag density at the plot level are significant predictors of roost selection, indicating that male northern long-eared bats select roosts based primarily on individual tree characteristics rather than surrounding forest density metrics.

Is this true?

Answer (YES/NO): YES